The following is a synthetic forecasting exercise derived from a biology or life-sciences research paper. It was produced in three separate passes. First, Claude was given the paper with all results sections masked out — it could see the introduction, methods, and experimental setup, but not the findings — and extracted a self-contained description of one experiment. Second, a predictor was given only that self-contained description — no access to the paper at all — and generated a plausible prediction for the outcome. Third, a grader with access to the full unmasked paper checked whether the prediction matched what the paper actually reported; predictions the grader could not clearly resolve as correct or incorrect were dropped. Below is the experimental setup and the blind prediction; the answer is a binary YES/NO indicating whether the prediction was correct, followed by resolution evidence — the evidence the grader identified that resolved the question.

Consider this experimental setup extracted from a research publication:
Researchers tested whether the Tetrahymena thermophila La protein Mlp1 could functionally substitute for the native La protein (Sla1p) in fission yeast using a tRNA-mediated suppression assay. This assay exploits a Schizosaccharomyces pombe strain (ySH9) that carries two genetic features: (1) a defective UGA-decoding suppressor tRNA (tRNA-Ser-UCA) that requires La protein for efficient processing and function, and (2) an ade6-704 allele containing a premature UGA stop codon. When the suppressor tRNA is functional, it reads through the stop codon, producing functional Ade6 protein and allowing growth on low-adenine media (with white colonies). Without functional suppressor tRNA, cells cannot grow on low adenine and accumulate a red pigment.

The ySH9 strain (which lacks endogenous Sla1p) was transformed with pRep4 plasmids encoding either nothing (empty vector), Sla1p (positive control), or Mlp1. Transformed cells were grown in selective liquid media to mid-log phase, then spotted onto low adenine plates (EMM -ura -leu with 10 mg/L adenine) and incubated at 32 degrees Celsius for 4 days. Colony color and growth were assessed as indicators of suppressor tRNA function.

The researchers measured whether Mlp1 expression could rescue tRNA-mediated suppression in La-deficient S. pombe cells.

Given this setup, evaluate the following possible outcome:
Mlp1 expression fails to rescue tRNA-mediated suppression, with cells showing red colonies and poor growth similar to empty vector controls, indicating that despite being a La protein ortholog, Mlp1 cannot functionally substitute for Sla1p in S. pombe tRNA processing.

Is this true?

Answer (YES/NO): NO